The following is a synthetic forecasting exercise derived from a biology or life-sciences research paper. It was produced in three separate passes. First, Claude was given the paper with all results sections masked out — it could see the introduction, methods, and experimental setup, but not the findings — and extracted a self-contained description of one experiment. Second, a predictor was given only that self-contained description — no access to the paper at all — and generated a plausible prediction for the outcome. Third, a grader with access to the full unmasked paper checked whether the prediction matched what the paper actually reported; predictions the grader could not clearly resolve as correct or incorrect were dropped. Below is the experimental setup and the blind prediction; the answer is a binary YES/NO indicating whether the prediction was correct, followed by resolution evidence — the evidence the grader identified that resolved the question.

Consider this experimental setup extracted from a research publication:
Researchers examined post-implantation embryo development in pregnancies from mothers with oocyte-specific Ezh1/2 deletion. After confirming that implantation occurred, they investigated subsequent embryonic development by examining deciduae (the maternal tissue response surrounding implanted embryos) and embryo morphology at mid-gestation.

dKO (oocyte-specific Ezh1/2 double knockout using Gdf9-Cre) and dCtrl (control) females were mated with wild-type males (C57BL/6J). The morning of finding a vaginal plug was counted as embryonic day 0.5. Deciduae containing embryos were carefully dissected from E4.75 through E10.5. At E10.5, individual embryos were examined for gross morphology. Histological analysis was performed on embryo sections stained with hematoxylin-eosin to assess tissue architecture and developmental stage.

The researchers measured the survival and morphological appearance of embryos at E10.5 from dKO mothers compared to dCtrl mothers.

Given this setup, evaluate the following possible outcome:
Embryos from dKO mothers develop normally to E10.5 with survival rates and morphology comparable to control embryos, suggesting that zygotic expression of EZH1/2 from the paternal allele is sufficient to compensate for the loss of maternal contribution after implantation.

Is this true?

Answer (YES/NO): NO